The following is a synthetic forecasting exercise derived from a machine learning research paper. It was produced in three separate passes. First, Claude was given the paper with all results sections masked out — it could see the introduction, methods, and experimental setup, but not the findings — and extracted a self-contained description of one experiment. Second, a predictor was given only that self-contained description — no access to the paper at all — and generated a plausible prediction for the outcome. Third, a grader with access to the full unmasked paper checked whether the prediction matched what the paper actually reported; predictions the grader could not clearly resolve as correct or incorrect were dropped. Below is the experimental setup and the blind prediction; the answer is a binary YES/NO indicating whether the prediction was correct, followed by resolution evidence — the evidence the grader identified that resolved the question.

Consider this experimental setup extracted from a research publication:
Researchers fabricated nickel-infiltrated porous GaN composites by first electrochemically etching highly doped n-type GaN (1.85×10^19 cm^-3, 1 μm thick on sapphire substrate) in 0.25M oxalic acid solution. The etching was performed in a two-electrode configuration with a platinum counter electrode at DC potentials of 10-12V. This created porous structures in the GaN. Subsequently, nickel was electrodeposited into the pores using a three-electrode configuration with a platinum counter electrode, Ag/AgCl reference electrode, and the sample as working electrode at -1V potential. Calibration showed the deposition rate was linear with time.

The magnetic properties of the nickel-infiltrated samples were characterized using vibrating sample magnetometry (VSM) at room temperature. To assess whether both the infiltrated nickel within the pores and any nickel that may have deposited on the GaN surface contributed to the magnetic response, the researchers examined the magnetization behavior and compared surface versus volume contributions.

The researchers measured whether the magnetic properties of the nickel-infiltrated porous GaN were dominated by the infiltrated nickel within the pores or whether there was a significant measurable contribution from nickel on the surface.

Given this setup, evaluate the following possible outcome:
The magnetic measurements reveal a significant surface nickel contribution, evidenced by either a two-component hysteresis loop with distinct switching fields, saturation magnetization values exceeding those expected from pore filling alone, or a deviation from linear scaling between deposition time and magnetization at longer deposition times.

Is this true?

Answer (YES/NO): NO